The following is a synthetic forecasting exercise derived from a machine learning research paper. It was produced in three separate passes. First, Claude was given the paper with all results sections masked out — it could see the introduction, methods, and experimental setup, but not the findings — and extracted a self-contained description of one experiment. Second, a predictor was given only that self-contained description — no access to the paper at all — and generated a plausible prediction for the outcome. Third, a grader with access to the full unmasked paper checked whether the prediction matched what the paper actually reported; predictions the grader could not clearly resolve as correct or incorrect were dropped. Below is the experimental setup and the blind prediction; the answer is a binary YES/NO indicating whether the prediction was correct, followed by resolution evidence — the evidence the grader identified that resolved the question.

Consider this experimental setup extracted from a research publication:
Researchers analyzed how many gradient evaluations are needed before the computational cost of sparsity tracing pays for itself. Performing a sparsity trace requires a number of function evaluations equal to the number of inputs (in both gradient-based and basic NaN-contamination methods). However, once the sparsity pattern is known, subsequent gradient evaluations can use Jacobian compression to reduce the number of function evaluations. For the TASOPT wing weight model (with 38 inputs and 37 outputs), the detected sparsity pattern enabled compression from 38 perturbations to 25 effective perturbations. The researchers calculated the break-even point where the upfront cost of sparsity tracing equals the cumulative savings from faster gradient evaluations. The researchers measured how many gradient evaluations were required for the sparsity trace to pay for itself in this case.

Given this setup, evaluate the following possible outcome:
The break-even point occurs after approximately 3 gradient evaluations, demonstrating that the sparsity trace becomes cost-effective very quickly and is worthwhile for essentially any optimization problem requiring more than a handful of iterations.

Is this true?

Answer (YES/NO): YES